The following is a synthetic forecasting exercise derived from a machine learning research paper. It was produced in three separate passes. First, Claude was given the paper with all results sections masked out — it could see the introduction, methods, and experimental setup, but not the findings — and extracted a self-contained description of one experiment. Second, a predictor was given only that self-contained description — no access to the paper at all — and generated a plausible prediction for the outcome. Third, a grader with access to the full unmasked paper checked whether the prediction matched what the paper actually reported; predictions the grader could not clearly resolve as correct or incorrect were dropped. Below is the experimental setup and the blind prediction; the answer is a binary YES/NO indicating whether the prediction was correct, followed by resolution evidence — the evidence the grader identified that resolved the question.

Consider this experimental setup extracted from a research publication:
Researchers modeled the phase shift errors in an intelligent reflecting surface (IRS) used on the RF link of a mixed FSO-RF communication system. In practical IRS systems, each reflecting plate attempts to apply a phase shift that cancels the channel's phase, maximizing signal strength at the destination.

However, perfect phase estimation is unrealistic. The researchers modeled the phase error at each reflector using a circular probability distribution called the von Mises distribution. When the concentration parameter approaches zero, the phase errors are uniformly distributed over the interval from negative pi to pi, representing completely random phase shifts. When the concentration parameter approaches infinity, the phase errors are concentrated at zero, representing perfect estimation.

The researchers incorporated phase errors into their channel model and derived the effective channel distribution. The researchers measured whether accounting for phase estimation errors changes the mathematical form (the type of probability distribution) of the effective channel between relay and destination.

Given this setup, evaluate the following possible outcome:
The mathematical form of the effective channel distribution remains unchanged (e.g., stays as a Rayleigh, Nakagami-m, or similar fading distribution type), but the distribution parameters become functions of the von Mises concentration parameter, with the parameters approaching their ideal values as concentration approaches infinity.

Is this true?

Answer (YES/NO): YES